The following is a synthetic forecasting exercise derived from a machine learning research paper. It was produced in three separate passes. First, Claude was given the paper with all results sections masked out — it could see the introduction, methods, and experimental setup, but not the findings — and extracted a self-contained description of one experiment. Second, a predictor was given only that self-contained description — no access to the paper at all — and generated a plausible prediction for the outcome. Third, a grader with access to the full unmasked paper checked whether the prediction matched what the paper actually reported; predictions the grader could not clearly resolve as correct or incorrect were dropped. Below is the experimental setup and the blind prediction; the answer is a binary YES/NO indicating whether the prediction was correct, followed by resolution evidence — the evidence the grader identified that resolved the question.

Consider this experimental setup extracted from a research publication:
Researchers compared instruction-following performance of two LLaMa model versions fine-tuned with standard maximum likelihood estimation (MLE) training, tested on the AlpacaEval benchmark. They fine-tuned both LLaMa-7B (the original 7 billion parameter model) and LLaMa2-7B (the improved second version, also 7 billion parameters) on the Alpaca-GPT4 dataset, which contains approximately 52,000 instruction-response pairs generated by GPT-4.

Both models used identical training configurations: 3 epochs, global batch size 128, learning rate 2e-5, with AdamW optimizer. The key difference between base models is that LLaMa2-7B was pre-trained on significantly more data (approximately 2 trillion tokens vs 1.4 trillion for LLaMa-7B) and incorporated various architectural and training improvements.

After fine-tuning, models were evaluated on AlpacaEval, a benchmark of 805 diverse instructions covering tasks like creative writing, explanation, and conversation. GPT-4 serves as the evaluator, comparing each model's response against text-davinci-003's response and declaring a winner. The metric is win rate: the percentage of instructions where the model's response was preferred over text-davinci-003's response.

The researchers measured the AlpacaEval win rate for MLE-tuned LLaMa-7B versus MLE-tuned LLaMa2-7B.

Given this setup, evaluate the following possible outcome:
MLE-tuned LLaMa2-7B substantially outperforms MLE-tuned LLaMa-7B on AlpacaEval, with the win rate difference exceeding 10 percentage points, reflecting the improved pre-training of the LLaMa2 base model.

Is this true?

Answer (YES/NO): NO